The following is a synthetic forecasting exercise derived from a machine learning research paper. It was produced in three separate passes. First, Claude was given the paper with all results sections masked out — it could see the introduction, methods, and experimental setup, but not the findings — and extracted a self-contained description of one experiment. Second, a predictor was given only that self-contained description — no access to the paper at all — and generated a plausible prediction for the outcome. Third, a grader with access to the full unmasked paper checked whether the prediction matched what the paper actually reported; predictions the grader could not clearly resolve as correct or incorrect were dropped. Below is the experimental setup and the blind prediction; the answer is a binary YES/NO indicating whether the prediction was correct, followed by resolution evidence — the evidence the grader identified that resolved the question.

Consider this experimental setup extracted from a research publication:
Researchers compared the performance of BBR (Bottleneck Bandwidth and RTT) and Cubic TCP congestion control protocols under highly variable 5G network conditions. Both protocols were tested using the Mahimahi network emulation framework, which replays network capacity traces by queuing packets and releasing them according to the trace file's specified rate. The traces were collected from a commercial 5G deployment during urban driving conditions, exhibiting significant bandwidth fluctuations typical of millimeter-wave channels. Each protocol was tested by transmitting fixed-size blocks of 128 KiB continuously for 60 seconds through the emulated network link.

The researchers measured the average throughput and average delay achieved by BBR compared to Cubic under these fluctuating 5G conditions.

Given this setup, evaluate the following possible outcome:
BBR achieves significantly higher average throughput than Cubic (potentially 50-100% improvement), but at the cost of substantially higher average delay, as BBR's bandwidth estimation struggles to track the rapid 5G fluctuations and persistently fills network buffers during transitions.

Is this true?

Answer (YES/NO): NO